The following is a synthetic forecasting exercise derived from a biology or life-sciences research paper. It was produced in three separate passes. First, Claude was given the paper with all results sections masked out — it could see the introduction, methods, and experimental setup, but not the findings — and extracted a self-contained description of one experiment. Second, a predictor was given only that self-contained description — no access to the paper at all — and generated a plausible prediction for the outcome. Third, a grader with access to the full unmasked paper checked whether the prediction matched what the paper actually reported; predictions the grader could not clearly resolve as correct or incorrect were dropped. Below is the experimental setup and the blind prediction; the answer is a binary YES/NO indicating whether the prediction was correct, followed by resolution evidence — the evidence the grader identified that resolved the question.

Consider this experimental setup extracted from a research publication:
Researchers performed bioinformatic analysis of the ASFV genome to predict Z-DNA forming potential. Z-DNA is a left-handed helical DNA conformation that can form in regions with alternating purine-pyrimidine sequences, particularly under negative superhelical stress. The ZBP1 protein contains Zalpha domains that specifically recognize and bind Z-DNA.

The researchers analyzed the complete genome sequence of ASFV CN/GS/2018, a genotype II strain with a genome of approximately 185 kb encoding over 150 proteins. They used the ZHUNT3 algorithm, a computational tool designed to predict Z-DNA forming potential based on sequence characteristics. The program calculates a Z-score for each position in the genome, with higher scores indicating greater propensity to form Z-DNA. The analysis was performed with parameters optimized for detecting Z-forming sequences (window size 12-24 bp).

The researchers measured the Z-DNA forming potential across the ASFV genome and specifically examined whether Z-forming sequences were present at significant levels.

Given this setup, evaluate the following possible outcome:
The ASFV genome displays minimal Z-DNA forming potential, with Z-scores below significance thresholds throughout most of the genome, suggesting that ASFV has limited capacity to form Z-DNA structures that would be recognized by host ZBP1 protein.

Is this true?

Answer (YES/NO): NO